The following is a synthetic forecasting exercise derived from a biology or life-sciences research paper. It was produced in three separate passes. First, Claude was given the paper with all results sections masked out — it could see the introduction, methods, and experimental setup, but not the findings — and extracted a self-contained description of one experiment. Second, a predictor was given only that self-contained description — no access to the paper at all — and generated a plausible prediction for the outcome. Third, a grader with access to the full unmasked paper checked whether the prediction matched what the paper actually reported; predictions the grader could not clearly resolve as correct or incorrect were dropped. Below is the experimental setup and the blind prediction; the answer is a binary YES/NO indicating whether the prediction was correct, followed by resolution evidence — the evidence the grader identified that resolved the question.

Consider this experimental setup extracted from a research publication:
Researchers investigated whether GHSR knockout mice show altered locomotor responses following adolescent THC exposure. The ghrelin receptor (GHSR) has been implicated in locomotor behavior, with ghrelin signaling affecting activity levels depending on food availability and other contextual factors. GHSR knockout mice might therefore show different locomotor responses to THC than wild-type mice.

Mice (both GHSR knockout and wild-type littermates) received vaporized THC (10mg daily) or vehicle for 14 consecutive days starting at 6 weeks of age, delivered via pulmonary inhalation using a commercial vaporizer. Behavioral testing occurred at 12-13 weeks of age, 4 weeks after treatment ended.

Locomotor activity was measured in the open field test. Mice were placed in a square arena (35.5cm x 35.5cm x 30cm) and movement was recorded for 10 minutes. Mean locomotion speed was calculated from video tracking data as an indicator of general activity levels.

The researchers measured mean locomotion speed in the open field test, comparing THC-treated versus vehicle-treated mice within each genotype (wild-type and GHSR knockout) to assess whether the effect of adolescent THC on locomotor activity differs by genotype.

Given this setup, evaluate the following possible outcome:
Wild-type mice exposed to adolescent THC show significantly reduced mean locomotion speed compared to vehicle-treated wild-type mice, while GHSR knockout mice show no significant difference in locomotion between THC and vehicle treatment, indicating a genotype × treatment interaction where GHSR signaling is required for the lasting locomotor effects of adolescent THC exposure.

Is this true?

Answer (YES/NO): NO